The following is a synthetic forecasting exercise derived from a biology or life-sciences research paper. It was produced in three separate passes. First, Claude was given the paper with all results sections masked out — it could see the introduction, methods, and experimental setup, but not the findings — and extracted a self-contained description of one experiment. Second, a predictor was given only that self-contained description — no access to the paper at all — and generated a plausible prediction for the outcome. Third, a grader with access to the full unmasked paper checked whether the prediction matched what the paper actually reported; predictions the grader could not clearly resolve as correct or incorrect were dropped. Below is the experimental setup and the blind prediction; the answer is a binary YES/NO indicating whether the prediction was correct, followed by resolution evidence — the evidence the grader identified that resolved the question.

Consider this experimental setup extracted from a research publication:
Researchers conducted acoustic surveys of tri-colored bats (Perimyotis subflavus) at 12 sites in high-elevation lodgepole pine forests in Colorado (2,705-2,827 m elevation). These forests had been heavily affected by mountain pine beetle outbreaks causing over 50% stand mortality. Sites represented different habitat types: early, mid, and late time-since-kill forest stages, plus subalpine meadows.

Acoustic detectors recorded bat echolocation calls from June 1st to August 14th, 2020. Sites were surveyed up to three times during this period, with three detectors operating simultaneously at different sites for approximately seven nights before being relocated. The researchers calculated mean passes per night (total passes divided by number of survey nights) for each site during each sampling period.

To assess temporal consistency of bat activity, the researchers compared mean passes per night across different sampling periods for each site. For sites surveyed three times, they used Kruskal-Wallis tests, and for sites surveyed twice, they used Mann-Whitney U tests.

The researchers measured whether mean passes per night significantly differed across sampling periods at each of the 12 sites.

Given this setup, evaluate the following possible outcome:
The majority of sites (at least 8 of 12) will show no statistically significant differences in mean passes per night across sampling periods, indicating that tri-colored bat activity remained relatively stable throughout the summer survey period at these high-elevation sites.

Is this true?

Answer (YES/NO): NO